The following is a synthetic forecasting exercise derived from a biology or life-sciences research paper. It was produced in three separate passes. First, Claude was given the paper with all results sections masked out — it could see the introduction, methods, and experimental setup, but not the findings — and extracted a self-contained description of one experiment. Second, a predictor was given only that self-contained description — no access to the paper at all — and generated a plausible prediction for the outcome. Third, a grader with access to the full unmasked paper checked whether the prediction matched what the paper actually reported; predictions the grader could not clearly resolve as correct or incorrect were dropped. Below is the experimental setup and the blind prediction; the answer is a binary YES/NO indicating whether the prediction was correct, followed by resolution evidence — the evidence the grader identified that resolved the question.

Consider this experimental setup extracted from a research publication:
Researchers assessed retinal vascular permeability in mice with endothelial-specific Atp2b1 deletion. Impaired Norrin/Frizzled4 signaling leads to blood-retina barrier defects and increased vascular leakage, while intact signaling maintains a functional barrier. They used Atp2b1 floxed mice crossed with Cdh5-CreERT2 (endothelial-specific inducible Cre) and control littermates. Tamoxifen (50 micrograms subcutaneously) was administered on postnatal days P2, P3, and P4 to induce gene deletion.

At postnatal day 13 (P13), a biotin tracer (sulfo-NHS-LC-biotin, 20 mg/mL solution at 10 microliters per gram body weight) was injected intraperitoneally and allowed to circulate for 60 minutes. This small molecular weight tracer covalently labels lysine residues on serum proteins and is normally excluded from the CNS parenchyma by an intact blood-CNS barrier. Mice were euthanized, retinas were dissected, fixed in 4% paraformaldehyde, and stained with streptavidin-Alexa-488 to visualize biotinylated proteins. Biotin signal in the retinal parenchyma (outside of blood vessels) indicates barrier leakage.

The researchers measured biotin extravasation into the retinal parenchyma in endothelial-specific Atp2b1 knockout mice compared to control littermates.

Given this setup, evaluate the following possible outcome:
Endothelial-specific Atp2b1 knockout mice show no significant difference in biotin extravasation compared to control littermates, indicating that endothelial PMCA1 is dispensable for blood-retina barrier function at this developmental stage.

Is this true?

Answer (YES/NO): NO